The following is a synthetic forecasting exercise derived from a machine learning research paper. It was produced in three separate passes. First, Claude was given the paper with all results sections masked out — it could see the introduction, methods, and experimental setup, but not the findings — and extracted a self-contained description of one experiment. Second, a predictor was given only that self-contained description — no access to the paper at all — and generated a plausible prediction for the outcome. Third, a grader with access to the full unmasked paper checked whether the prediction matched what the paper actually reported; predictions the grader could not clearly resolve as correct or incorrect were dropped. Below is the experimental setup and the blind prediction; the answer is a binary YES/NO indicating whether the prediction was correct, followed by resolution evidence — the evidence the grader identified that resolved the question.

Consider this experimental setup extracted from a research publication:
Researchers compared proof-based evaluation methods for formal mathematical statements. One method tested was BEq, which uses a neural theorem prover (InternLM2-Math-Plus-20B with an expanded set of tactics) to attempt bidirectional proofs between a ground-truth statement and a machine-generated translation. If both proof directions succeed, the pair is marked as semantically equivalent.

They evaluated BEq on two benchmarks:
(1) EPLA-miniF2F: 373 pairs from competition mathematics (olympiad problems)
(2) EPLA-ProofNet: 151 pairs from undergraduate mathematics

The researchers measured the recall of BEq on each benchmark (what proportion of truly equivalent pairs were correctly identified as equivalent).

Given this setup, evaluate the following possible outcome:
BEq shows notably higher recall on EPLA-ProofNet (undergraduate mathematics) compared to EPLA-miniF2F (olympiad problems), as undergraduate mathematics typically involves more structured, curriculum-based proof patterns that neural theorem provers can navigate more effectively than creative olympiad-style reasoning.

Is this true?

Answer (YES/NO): NO